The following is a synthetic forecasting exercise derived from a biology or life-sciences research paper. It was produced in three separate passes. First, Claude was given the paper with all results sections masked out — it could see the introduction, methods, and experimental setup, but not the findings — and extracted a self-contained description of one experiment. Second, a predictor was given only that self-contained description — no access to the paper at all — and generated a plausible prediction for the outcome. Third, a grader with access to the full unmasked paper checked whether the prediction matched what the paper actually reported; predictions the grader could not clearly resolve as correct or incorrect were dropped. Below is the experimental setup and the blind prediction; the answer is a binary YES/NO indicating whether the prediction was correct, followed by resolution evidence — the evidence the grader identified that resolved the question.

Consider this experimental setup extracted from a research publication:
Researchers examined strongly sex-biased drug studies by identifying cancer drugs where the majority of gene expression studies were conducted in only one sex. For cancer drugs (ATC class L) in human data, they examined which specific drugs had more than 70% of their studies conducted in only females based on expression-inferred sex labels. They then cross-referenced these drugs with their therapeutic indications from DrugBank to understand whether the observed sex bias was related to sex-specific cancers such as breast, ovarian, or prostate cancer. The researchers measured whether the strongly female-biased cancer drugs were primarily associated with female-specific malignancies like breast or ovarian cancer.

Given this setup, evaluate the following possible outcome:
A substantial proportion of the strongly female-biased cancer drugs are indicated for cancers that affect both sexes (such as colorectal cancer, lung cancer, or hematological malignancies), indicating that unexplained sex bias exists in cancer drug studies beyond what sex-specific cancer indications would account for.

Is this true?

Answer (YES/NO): NO